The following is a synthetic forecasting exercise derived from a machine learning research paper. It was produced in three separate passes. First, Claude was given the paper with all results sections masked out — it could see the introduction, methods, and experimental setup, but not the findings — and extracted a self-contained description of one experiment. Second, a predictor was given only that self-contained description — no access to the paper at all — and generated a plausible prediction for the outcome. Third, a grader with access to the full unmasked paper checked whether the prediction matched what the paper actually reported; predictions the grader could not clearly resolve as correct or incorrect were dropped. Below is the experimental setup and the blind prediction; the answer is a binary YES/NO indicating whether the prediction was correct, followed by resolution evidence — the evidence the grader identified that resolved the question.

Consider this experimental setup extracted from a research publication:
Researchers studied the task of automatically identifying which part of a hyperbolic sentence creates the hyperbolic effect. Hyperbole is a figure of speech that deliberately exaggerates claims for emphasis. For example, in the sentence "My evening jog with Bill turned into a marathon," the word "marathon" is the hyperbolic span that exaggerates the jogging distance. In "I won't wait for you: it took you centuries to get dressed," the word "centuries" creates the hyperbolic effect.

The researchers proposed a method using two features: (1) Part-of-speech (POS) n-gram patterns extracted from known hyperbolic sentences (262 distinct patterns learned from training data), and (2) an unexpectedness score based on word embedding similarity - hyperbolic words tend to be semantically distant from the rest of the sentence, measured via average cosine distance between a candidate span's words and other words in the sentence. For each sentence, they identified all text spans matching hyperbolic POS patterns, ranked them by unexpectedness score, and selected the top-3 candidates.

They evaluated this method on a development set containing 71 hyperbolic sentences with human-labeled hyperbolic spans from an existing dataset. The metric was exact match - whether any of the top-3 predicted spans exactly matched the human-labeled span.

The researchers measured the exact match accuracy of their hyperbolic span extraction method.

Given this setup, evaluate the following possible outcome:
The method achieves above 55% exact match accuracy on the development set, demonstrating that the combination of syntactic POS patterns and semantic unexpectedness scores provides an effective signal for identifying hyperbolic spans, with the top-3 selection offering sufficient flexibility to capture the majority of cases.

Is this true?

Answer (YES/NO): YES